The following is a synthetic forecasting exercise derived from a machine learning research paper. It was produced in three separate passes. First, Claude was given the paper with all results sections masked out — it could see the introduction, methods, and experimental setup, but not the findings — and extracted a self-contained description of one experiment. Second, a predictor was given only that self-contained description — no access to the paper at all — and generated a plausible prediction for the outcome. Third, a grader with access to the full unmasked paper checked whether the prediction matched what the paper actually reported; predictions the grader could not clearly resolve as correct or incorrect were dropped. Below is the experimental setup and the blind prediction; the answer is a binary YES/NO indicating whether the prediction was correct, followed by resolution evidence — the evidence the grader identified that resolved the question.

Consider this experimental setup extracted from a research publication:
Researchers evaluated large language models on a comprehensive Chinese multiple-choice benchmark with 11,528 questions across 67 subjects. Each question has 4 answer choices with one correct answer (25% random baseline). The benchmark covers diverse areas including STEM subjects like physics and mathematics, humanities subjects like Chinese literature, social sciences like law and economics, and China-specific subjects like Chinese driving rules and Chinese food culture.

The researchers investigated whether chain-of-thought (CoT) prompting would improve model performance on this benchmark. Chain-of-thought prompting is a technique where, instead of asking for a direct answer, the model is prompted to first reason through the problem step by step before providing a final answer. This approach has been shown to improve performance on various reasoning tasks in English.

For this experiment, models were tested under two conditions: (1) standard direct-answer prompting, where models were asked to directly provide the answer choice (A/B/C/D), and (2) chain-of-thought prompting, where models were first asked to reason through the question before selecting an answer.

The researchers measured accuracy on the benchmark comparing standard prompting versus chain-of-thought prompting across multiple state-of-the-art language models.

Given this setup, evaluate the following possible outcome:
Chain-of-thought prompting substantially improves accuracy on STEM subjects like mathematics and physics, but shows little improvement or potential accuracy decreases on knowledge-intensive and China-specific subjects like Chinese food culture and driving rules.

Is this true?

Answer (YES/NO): NO